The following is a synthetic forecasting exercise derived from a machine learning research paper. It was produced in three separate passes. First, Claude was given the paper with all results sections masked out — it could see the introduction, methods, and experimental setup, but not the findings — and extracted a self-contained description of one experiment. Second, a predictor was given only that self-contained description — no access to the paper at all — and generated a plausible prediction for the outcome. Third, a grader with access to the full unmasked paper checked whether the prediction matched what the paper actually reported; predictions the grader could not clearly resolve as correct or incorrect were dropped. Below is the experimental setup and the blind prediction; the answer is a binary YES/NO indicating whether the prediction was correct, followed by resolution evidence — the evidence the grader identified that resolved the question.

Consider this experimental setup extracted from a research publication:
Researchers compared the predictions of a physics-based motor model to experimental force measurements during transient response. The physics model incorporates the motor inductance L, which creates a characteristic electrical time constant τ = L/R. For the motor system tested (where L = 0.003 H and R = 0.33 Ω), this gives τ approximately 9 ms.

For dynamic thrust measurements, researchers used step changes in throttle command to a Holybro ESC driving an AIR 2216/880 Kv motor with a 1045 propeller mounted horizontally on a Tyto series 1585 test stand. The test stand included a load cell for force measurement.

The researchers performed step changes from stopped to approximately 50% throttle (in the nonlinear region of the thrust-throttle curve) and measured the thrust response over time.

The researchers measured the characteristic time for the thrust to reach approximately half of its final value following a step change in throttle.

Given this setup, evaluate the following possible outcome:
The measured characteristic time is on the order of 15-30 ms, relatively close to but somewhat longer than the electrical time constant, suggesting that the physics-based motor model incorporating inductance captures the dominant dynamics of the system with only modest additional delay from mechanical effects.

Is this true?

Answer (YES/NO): NO